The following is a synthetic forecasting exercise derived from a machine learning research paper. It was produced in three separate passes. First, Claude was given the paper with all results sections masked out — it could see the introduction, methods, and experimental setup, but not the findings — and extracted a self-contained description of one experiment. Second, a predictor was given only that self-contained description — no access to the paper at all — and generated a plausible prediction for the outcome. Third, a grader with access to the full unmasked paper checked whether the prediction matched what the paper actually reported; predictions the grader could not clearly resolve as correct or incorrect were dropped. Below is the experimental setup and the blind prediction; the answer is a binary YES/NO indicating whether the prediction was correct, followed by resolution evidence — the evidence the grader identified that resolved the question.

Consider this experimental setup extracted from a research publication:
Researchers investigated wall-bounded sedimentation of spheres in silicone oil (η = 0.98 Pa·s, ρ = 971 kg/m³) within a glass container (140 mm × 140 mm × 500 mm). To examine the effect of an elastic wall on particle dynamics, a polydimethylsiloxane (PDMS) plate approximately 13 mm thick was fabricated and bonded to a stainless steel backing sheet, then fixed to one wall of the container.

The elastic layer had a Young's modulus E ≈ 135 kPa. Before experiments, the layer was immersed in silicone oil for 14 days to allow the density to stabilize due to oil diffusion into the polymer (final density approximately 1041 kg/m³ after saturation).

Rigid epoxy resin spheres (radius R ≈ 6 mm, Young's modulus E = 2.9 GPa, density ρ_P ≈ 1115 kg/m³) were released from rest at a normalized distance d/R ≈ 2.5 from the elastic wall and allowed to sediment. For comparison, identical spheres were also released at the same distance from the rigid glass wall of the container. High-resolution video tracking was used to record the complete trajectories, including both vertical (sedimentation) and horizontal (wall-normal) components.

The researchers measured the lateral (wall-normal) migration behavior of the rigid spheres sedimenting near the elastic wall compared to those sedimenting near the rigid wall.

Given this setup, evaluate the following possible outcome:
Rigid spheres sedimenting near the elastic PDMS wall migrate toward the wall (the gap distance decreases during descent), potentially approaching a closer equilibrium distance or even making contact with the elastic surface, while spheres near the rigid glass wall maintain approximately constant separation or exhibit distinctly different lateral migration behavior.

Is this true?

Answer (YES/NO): NO